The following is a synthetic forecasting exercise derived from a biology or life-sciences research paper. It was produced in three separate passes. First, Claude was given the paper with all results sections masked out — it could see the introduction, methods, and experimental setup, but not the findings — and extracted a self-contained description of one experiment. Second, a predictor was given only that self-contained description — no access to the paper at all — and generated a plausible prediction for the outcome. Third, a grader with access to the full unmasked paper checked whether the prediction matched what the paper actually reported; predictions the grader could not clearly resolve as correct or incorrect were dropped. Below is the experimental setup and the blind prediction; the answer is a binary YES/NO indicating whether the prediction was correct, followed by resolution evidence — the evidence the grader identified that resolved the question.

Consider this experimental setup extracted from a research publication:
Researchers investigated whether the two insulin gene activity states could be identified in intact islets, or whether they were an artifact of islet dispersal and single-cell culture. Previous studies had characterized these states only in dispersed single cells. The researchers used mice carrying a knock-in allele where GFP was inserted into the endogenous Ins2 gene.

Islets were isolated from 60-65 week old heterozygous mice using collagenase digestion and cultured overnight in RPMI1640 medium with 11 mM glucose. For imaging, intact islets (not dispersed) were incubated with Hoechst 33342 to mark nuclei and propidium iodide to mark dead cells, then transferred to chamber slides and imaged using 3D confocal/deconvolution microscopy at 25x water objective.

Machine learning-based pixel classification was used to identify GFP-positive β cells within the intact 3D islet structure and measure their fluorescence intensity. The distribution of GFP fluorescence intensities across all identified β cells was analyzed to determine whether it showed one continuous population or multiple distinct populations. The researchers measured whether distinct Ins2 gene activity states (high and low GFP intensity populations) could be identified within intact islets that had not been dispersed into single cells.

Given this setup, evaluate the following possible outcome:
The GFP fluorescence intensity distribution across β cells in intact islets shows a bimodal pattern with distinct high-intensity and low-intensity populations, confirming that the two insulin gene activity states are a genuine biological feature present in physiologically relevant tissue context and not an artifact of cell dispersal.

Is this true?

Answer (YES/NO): YES